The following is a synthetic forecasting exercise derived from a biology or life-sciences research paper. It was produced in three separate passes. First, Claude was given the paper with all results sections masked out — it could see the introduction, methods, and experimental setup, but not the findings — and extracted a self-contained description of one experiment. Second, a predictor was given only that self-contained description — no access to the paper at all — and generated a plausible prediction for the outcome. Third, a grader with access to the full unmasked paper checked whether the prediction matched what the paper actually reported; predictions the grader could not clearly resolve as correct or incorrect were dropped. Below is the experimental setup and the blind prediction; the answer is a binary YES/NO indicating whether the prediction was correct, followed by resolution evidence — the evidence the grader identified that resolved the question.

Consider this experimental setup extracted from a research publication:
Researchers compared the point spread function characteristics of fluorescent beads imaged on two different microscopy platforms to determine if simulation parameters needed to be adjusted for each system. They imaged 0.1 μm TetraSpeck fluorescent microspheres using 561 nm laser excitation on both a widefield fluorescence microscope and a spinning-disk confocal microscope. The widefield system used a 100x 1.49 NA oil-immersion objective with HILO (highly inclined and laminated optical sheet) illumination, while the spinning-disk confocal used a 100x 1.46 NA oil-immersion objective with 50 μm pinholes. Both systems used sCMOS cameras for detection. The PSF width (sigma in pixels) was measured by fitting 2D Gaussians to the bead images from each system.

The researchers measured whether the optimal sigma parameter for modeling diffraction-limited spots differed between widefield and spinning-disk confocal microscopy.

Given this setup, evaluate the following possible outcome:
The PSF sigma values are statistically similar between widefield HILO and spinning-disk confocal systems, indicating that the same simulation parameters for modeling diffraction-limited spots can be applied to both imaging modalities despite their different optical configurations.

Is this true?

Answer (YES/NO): NO